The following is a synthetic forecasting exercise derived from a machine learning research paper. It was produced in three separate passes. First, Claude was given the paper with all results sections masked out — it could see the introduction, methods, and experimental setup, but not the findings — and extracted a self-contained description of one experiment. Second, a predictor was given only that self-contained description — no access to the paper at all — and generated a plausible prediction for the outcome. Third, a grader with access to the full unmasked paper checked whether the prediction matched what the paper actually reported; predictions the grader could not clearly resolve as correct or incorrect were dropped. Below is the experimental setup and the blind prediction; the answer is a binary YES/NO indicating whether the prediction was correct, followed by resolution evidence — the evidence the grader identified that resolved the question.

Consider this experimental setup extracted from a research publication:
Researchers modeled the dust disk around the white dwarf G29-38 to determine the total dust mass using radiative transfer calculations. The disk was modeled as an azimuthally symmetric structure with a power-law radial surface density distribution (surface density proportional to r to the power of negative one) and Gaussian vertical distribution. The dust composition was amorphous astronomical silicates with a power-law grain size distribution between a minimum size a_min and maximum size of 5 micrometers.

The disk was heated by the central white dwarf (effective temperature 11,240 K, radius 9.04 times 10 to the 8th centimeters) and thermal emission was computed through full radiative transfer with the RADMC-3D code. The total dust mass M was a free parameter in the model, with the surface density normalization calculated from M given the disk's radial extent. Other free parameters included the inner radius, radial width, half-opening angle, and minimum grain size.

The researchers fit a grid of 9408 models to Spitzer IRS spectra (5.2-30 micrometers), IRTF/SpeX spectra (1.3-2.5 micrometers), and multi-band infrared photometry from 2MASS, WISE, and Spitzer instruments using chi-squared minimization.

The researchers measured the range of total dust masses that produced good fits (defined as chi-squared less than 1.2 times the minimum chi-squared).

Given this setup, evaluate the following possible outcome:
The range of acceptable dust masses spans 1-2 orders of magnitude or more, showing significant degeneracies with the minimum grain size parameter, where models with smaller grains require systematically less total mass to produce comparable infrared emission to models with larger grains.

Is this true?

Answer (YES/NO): NO